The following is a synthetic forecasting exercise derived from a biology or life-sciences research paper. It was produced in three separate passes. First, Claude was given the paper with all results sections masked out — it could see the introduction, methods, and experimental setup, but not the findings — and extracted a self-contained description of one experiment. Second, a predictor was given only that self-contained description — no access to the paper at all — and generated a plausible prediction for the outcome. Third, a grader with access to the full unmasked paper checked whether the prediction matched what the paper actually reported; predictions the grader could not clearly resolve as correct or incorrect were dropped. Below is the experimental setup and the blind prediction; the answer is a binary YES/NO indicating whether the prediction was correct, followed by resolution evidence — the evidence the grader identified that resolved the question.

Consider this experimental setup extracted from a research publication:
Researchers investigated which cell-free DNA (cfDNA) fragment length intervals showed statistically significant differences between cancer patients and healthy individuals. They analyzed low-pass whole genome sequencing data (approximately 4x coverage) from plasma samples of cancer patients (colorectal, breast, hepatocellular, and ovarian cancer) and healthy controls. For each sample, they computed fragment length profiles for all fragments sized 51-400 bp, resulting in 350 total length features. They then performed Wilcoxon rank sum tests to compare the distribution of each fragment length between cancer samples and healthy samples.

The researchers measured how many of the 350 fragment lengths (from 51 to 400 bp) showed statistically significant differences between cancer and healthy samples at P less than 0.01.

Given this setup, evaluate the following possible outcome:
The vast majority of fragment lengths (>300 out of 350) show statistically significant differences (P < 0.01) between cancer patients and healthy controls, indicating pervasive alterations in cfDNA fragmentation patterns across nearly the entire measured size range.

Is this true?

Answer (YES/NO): NO